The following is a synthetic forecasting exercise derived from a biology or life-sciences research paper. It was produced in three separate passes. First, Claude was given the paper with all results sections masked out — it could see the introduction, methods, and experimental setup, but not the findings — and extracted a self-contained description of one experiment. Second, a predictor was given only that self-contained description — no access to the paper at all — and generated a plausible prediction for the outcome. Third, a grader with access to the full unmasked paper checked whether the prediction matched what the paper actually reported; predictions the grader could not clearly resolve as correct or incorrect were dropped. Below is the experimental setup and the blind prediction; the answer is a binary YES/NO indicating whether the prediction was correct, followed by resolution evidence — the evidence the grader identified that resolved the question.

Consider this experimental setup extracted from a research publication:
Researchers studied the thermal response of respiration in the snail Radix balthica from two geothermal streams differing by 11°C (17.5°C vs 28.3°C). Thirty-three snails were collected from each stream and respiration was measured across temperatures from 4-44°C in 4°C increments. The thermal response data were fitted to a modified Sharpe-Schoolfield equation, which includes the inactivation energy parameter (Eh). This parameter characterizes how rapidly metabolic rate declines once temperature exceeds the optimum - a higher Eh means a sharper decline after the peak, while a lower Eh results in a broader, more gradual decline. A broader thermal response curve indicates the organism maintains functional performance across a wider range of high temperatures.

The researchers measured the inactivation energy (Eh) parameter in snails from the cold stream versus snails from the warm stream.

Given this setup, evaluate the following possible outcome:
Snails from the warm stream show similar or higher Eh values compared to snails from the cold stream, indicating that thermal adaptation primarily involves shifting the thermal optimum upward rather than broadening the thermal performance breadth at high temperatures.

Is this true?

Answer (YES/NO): NO